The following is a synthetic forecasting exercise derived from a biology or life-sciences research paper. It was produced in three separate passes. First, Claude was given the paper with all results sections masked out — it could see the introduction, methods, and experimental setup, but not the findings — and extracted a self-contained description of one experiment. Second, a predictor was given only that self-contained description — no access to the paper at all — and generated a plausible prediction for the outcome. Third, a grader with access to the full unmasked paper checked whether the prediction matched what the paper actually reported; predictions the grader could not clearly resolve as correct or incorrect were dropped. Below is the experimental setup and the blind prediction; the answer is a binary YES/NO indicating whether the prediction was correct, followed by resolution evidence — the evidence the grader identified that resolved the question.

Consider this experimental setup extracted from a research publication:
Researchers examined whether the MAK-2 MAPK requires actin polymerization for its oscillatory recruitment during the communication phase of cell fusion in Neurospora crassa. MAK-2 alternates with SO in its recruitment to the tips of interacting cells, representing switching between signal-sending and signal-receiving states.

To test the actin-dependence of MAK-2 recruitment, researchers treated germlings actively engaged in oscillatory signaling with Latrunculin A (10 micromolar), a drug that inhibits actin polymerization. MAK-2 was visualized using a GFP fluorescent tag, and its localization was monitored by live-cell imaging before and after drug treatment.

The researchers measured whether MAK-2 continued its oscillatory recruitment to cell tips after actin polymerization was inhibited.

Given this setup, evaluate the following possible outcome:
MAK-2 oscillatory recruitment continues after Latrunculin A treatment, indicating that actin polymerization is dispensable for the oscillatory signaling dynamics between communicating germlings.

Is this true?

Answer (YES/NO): NO